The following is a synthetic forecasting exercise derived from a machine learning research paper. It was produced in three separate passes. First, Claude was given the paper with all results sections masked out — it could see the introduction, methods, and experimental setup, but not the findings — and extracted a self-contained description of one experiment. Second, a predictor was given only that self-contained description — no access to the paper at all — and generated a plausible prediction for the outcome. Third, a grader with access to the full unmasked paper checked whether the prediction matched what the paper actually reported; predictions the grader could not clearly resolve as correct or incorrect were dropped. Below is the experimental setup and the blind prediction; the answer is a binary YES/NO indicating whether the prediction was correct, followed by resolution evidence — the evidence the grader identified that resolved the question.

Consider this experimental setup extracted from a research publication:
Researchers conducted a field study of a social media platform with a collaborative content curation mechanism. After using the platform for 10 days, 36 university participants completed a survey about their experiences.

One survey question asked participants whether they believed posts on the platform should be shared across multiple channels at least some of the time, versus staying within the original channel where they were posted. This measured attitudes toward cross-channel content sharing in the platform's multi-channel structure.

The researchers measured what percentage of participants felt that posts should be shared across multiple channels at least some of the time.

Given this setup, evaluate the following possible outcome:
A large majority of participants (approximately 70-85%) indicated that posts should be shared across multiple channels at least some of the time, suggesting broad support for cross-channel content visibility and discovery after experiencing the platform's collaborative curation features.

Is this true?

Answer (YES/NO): YES